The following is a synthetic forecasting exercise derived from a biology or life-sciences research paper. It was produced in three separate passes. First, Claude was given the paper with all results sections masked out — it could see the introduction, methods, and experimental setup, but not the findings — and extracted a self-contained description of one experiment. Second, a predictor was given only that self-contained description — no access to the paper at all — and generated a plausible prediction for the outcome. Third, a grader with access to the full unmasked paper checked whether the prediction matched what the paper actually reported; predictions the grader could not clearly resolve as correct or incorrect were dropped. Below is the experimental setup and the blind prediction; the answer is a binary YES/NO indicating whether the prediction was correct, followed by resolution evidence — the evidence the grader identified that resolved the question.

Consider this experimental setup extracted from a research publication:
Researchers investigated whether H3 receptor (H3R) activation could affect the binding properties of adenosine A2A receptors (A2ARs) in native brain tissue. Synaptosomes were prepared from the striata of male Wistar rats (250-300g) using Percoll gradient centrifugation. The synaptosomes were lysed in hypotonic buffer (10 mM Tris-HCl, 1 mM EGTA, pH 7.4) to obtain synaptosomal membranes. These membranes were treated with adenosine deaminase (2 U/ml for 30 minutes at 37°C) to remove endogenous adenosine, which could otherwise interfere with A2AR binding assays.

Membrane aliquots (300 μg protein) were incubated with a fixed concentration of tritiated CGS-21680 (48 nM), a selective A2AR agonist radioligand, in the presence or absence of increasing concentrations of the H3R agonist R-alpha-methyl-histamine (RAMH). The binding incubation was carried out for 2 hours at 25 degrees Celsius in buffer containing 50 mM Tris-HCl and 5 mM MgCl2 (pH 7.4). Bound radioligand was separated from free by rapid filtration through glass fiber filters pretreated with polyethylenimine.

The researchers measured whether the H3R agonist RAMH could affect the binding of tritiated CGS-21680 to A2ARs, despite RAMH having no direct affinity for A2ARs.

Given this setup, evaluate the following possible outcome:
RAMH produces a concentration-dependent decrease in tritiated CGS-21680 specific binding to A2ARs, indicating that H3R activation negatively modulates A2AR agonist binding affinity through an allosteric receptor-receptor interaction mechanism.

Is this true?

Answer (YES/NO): NO